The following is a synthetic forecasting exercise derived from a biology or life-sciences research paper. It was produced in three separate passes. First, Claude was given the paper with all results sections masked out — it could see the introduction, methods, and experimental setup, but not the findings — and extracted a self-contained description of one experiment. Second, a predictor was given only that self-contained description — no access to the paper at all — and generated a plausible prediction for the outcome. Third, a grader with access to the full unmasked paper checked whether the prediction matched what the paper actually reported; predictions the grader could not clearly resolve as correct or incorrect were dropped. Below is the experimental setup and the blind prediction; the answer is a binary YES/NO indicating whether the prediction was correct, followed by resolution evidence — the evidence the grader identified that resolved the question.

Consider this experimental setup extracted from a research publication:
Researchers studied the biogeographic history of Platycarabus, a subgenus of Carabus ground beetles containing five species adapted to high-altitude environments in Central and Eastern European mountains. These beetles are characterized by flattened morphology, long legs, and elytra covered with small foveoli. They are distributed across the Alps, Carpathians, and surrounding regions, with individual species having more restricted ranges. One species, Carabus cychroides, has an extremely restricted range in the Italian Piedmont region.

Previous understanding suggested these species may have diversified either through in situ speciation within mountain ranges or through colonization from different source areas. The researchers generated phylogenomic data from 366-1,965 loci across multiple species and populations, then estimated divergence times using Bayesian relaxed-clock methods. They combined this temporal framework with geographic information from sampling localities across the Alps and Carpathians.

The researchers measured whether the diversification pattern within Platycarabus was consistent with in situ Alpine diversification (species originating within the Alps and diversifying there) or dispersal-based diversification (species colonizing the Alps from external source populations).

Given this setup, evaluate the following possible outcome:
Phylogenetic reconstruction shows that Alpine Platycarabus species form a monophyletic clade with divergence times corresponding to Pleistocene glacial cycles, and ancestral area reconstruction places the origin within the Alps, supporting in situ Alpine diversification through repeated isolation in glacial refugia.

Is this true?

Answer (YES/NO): NO